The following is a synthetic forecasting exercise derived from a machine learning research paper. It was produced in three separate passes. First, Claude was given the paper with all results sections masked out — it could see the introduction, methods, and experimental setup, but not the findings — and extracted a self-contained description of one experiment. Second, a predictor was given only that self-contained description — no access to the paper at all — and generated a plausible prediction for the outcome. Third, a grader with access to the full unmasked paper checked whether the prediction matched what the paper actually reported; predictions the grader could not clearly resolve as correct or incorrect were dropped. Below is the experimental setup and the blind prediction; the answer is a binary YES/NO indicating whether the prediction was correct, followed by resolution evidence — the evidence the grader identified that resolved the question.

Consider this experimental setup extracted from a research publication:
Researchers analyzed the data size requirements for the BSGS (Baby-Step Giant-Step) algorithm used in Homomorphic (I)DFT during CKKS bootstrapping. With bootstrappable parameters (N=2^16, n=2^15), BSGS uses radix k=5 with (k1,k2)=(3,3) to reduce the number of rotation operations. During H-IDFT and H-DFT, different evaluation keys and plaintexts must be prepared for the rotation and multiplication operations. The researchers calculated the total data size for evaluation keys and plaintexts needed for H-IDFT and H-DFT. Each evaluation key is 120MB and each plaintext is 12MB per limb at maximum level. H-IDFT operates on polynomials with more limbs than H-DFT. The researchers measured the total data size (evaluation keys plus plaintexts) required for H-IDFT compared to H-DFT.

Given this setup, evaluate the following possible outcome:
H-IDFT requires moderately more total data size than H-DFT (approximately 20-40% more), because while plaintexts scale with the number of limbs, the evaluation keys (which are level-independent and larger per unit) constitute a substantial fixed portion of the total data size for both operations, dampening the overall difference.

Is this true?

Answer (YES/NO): NO